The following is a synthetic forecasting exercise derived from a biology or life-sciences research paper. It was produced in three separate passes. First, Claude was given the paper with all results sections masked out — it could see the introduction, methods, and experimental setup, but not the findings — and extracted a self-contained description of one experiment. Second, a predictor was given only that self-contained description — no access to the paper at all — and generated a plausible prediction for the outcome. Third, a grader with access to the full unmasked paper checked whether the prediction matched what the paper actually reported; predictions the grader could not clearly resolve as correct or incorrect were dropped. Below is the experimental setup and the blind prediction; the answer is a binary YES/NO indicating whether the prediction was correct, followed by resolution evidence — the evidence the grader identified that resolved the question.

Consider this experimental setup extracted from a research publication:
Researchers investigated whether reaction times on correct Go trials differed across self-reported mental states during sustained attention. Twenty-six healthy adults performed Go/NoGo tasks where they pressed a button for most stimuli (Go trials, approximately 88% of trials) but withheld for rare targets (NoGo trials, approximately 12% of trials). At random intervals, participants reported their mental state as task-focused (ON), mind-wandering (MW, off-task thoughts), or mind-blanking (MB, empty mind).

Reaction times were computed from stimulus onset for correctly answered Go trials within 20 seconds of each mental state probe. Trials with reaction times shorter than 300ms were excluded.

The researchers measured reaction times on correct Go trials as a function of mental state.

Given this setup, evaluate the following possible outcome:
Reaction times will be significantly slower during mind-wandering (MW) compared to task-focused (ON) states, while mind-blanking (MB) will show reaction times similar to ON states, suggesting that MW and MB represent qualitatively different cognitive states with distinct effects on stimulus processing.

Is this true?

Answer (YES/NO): NO